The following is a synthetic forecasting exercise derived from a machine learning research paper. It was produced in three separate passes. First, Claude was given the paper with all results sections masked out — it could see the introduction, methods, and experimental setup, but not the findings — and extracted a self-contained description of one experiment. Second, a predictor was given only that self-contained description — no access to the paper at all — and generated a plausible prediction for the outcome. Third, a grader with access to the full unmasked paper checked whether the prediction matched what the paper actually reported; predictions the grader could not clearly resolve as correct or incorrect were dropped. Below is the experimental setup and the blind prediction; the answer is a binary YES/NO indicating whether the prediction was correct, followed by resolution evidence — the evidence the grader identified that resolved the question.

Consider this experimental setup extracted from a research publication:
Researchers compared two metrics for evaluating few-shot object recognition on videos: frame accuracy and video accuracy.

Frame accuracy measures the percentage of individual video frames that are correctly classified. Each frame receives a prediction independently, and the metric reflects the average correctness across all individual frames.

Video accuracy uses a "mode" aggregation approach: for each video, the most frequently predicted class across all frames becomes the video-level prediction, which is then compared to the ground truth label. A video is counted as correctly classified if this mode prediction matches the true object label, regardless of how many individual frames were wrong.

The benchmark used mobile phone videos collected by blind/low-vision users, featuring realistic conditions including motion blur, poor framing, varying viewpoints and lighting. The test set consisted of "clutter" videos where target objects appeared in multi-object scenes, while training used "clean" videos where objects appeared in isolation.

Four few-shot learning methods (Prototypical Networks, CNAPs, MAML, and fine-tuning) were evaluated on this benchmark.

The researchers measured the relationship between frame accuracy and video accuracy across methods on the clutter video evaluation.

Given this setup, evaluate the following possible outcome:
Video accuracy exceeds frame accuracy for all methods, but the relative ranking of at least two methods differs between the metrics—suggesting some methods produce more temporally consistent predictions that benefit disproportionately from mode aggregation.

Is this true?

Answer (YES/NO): YES